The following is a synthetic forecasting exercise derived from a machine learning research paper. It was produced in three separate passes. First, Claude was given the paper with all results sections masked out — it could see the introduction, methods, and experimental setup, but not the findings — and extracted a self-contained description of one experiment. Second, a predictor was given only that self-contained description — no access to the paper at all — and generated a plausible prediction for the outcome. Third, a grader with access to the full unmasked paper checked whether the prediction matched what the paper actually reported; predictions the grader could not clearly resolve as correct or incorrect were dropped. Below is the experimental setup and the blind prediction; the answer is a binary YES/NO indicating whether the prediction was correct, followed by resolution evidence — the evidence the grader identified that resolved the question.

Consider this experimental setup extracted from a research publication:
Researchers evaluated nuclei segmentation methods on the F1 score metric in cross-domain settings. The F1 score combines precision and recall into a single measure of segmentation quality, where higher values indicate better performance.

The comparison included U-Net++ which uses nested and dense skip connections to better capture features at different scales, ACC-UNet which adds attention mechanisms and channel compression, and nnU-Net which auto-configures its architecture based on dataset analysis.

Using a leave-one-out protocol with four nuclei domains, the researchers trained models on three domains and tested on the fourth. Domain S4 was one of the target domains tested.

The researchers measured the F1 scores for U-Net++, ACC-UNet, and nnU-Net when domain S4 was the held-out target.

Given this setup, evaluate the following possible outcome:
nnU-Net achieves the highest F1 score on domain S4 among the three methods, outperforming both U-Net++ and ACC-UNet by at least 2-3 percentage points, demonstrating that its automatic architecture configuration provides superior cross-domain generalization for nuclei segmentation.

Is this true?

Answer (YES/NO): NO